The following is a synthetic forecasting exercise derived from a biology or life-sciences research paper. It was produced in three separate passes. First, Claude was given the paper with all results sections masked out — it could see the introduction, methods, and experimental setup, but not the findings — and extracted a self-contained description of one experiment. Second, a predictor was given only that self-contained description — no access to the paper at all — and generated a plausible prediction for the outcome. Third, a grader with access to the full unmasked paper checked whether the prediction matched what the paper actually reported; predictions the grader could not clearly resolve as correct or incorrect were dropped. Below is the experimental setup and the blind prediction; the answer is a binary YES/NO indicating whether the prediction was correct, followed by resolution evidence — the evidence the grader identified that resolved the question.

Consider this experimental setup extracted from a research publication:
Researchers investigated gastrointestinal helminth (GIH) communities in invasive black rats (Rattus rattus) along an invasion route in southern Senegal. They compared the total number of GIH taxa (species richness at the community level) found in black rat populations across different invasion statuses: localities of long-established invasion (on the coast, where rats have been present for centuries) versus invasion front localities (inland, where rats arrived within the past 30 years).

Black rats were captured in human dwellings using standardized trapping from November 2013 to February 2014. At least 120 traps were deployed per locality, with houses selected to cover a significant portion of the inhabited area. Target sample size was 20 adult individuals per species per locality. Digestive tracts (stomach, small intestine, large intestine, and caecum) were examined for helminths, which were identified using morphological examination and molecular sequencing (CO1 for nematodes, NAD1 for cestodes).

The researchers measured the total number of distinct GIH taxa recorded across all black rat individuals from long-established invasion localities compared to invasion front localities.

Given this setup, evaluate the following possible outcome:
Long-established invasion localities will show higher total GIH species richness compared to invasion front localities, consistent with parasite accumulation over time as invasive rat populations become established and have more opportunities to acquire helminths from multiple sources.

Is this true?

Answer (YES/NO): NO